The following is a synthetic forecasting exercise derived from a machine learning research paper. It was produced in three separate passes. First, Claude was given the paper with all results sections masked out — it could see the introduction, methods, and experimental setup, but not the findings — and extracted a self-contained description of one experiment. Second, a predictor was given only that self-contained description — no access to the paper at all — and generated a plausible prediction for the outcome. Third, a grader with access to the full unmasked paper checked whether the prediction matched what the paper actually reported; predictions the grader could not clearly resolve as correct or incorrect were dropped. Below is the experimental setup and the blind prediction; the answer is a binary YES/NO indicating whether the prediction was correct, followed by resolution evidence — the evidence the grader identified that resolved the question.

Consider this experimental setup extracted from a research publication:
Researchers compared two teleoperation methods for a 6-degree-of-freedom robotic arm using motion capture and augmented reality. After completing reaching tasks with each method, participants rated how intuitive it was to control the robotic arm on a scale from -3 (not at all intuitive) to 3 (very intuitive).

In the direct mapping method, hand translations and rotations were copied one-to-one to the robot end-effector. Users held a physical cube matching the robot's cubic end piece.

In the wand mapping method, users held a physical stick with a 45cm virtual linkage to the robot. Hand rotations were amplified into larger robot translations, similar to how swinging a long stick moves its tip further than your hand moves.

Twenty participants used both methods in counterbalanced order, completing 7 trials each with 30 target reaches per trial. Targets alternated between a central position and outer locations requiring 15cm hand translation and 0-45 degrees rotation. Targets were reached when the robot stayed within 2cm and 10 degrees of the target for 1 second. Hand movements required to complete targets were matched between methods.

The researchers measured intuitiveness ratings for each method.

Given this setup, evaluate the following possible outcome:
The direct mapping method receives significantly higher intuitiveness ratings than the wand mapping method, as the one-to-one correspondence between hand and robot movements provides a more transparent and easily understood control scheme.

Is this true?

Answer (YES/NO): NO